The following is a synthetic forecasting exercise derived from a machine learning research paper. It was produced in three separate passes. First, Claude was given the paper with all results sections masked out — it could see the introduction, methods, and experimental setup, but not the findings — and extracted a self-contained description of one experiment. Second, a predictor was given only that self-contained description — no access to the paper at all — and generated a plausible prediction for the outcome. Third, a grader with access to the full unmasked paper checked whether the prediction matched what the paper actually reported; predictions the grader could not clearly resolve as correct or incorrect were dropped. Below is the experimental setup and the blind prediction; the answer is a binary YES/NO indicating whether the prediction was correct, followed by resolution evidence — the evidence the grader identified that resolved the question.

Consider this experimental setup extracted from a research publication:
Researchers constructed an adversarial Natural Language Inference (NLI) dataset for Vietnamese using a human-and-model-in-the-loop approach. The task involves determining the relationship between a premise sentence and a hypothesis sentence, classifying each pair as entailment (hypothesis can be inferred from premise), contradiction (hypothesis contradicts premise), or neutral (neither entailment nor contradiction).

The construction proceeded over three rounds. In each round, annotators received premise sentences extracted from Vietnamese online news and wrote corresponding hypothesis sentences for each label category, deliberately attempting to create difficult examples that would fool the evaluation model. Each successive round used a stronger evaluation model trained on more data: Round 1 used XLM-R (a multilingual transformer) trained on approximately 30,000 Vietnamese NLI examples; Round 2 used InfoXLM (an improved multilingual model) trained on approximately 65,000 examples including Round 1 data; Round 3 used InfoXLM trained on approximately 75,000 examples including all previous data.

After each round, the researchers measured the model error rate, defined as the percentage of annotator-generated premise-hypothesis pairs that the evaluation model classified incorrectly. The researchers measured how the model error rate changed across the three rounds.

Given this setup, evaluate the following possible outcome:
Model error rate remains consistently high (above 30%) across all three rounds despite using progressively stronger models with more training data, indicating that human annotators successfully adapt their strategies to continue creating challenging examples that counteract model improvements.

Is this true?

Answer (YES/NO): NO